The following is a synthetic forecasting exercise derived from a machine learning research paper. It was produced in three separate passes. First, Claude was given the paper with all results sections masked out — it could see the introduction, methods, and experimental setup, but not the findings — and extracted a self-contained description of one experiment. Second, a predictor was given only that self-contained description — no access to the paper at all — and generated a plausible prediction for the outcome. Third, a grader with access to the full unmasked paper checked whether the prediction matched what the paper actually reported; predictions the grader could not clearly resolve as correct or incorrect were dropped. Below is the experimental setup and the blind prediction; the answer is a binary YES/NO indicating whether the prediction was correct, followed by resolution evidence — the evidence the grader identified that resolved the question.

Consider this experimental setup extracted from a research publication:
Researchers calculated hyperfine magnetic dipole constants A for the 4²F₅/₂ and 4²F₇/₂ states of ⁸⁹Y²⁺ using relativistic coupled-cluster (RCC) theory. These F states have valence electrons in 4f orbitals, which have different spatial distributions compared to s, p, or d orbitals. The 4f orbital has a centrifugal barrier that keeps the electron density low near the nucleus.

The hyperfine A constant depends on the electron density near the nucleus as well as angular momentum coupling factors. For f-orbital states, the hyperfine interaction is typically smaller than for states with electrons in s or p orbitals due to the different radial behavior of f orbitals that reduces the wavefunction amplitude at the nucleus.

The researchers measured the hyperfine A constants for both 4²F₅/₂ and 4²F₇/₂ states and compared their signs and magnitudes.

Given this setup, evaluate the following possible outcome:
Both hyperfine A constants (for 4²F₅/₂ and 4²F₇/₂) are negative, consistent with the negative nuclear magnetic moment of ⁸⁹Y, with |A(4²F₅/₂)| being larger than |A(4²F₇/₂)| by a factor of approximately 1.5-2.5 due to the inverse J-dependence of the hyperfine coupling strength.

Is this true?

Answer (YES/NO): NO